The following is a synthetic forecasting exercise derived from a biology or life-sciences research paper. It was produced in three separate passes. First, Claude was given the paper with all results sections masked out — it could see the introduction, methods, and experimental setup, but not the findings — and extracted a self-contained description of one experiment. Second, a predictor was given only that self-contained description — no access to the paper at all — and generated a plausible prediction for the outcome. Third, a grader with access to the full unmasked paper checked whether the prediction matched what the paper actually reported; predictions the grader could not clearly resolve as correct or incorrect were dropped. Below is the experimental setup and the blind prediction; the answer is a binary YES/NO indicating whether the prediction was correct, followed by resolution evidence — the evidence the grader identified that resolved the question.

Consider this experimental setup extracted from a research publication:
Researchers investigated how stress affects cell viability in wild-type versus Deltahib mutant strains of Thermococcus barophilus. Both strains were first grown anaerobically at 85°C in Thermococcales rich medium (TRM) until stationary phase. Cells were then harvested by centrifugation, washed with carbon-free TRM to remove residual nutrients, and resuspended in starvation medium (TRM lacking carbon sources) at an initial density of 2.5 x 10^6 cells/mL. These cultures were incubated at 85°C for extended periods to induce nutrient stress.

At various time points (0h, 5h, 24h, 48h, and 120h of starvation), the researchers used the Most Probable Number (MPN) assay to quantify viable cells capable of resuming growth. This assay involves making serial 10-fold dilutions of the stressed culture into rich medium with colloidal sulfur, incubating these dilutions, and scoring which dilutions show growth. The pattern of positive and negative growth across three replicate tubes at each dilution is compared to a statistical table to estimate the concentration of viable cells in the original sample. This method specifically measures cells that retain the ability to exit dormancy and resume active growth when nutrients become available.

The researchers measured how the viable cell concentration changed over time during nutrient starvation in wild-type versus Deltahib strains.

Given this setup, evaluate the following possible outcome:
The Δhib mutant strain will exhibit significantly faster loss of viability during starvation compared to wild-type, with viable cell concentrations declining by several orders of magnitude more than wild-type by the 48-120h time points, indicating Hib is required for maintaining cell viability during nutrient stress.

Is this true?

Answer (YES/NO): NO